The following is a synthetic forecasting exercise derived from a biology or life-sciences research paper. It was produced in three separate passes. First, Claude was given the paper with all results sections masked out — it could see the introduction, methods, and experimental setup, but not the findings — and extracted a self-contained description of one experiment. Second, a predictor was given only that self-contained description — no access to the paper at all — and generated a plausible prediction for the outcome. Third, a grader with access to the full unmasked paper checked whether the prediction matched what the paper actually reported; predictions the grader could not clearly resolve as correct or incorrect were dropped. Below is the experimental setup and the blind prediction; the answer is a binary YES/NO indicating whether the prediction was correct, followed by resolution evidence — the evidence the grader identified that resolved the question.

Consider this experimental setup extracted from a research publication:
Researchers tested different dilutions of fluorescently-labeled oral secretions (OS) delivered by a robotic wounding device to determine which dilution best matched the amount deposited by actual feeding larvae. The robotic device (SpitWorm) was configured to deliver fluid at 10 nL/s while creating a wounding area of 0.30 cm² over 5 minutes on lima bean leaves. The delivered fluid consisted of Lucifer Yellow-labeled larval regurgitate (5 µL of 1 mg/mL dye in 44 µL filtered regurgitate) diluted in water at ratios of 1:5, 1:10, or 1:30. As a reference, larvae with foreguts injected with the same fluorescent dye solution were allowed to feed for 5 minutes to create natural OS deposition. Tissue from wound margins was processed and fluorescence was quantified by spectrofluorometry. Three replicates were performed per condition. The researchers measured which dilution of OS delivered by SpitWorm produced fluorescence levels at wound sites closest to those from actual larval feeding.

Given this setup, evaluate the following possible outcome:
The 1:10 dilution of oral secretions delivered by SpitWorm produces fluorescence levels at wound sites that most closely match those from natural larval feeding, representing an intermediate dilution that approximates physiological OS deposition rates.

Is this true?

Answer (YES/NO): YES